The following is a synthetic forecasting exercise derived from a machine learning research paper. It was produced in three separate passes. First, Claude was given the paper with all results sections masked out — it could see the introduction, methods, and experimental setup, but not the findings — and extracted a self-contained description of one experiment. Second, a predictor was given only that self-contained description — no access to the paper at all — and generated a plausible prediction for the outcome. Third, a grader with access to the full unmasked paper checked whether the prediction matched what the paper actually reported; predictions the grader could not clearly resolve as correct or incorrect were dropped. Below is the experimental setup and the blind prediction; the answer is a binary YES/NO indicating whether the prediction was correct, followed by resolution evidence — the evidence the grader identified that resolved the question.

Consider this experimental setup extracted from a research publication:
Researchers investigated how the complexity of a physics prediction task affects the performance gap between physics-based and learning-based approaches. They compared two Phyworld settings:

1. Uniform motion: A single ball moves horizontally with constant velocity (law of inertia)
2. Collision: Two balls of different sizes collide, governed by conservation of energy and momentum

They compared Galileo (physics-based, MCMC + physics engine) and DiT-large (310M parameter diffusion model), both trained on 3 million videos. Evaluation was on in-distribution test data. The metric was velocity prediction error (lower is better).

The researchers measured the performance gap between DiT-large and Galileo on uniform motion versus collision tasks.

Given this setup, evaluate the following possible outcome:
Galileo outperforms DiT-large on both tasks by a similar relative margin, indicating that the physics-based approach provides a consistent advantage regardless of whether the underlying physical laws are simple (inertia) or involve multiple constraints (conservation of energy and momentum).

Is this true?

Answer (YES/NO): NO